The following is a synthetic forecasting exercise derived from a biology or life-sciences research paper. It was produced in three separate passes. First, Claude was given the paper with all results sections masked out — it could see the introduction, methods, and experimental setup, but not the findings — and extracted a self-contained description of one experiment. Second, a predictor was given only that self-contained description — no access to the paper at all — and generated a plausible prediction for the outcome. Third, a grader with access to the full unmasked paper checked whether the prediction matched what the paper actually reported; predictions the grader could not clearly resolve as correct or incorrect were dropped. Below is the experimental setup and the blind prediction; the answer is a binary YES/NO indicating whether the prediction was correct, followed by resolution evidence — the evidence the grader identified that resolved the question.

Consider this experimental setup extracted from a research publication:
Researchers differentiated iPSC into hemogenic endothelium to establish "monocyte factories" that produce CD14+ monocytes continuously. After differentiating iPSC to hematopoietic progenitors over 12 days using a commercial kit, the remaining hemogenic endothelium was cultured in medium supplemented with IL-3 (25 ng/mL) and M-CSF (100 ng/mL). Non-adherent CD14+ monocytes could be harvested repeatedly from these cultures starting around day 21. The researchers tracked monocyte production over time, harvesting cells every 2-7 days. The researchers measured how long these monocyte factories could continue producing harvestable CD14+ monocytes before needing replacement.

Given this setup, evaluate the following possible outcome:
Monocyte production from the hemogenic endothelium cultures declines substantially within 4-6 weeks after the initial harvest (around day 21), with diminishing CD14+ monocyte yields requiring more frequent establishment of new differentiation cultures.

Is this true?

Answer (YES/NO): NO